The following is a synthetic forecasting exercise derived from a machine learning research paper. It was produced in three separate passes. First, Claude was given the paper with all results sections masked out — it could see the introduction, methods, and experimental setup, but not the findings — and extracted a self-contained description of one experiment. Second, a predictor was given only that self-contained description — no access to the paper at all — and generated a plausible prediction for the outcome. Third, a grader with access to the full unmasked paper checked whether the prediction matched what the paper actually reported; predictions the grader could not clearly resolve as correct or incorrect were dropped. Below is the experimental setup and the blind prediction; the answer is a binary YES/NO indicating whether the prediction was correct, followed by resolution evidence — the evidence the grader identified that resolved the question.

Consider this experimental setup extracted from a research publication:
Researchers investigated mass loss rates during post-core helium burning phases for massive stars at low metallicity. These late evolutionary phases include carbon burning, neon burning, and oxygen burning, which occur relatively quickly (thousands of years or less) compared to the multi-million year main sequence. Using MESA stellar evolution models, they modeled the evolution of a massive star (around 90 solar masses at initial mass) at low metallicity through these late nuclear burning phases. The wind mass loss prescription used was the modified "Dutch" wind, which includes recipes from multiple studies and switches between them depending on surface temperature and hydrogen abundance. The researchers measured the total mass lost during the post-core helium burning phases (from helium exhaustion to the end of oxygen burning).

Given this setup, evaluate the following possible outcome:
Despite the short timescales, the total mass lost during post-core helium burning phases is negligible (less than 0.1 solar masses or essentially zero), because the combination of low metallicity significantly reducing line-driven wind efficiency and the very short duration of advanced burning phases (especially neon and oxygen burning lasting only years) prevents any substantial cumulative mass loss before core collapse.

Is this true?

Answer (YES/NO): NO